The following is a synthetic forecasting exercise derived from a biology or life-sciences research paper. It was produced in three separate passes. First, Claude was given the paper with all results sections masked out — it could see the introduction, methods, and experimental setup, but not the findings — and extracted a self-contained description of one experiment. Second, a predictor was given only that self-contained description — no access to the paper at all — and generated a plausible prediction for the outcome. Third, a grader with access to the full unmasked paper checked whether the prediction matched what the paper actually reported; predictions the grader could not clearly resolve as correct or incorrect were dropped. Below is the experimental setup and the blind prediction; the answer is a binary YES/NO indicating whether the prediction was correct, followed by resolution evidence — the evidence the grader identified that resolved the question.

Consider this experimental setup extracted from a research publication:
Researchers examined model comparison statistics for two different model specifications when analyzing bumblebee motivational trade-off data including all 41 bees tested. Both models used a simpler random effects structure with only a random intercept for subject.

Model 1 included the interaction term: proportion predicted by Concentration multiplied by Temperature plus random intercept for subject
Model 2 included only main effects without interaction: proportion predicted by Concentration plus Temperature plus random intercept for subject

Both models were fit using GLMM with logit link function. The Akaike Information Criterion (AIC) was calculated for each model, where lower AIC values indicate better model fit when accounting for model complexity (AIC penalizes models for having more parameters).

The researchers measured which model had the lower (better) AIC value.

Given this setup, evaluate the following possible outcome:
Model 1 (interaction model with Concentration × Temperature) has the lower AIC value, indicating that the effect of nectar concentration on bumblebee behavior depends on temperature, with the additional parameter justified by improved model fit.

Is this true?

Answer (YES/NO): NO